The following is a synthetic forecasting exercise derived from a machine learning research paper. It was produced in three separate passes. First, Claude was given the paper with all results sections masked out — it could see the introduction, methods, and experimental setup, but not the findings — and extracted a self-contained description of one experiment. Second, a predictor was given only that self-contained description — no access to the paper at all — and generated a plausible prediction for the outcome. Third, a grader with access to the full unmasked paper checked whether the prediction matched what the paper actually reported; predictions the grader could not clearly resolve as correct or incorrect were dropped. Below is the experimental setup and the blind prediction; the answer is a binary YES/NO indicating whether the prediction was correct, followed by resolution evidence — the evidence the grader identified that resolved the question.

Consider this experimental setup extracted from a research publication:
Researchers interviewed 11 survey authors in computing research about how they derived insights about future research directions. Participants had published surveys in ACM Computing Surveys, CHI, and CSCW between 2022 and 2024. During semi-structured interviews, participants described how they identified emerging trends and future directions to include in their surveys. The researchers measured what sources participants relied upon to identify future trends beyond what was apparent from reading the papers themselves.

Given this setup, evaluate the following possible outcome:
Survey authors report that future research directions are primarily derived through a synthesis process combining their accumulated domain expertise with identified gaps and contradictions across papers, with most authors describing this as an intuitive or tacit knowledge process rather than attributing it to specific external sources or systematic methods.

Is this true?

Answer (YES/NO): NO